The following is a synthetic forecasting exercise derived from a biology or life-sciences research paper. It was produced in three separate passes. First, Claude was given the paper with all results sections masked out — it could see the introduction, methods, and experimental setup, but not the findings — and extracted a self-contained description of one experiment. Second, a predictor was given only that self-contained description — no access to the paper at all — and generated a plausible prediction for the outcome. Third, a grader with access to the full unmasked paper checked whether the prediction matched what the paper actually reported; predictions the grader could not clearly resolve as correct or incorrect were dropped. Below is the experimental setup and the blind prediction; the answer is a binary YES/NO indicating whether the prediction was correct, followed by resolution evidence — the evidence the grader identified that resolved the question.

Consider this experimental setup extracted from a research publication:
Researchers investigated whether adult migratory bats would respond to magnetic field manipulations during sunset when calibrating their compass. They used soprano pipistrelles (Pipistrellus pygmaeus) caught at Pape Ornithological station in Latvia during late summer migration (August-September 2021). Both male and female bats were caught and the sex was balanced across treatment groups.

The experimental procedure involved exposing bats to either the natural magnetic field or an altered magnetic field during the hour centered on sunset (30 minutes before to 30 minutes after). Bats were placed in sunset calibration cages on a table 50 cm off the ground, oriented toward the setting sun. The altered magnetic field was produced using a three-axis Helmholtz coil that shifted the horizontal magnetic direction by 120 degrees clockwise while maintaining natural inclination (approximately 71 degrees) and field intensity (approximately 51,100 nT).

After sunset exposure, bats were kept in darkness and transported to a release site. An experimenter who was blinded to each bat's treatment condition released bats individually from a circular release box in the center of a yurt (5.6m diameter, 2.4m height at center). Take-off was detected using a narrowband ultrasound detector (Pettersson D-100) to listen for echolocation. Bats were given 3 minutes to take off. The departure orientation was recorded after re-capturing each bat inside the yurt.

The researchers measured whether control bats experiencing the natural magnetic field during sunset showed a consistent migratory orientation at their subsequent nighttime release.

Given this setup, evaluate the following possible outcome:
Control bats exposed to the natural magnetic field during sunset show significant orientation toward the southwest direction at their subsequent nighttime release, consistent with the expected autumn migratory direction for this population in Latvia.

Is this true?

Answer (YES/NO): NO